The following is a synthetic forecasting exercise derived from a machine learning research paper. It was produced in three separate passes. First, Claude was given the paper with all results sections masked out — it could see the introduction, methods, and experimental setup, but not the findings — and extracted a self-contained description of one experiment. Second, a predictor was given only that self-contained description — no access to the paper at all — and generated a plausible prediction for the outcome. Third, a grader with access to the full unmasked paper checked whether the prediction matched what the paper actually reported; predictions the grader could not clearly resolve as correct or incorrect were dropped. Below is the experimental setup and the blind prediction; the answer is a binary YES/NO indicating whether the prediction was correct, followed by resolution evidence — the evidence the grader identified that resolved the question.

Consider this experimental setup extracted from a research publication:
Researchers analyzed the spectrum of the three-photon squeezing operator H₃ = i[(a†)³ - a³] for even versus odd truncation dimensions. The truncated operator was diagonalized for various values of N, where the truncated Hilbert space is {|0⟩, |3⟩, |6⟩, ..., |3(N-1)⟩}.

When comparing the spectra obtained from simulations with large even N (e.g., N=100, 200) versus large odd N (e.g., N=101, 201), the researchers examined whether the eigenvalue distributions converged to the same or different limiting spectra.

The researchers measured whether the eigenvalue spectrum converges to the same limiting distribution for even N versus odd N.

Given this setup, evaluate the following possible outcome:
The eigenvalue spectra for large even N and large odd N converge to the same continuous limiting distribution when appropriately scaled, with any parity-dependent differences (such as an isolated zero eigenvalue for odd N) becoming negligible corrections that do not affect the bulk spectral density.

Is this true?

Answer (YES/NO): NO